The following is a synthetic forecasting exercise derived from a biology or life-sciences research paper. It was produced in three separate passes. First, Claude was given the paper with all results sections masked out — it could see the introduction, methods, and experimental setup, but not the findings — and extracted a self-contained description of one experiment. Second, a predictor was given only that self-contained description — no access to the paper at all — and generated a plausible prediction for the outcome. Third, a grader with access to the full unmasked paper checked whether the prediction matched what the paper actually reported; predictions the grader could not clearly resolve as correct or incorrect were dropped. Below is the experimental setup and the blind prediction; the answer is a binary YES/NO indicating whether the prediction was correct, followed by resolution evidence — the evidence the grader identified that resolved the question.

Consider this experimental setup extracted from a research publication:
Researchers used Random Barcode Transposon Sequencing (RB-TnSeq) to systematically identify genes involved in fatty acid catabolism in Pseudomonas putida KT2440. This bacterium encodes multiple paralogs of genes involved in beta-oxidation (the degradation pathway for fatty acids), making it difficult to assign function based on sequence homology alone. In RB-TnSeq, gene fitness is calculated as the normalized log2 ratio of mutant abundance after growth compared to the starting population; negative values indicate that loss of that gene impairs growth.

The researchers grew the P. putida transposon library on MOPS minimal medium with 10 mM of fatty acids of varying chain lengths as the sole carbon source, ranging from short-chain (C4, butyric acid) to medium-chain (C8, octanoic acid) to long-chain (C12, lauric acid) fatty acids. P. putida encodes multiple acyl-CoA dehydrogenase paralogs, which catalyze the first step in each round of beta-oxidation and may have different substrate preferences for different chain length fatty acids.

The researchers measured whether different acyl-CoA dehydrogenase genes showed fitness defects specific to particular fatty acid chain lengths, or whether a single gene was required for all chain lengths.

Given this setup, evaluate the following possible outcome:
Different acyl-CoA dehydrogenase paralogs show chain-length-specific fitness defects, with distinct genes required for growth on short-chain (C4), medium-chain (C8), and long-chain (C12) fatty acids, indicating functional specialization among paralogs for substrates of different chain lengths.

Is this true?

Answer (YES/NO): YES